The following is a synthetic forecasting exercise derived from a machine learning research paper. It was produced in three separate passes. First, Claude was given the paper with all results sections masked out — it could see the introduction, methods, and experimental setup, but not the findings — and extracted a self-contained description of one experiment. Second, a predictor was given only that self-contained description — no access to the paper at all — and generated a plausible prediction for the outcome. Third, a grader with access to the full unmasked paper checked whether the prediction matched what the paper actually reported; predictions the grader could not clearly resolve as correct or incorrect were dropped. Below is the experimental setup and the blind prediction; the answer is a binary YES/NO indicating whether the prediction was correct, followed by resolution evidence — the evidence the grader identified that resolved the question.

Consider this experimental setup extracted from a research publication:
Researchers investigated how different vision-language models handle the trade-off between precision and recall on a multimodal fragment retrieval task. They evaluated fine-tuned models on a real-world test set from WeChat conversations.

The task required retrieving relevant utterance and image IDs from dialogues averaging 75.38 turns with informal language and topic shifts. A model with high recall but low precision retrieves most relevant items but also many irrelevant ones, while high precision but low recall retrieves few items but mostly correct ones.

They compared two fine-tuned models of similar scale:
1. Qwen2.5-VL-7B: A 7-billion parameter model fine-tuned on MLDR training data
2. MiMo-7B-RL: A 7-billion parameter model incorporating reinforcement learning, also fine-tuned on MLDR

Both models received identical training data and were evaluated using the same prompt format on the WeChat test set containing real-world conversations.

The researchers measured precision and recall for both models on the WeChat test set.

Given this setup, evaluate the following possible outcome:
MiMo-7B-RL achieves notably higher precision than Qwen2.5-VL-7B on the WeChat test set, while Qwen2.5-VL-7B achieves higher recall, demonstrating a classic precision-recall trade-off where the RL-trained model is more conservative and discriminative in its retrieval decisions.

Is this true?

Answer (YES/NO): YES